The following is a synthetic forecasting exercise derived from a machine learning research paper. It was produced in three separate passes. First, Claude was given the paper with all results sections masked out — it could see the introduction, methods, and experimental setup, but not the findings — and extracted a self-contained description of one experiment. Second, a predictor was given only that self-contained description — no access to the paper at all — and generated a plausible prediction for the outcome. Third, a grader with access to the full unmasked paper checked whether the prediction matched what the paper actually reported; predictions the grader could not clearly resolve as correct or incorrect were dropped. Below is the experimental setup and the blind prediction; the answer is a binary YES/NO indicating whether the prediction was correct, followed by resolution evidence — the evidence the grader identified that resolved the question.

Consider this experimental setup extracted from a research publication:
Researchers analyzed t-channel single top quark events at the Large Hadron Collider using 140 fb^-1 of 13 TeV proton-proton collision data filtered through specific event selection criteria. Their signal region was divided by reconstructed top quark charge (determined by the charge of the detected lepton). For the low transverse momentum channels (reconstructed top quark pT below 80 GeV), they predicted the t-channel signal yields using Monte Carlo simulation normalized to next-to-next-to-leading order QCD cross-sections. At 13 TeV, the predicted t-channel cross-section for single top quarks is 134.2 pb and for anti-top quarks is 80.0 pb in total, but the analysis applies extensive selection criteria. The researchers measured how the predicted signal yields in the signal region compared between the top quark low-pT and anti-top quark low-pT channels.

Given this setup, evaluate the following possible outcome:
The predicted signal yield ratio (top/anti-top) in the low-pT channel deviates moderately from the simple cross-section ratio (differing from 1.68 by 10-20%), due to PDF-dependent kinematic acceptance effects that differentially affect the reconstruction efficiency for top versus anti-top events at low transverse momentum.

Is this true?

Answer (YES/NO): NO